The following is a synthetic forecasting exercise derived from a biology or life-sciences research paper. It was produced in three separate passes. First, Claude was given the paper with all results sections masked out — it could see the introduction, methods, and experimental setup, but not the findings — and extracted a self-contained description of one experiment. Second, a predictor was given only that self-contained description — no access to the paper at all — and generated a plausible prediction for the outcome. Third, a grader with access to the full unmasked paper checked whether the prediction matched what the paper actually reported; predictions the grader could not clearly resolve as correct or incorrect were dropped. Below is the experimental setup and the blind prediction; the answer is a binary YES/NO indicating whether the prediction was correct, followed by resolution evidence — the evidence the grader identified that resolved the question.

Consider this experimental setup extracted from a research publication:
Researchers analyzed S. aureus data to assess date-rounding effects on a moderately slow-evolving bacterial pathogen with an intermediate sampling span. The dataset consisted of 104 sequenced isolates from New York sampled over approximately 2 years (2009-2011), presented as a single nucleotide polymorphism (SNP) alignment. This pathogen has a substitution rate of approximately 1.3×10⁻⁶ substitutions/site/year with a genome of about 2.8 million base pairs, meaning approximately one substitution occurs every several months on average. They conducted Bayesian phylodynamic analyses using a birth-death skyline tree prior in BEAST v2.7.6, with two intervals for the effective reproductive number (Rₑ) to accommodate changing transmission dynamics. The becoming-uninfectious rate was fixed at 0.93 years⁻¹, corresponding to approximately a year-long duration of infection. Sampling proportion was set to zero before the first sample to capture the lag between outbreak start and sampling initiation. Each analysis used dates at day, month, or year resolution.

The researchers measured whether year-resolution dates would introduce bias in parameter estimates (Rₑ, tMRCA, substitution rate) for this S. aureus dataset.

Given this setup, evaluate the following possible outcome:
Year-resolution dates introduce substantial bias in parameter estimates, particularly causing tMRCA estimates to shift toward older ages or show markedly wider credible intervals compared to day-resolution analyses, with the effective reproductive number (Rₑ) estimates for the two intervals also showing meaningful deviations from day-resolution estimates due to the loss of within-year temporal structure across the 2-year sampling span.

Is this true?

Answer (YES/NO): NO